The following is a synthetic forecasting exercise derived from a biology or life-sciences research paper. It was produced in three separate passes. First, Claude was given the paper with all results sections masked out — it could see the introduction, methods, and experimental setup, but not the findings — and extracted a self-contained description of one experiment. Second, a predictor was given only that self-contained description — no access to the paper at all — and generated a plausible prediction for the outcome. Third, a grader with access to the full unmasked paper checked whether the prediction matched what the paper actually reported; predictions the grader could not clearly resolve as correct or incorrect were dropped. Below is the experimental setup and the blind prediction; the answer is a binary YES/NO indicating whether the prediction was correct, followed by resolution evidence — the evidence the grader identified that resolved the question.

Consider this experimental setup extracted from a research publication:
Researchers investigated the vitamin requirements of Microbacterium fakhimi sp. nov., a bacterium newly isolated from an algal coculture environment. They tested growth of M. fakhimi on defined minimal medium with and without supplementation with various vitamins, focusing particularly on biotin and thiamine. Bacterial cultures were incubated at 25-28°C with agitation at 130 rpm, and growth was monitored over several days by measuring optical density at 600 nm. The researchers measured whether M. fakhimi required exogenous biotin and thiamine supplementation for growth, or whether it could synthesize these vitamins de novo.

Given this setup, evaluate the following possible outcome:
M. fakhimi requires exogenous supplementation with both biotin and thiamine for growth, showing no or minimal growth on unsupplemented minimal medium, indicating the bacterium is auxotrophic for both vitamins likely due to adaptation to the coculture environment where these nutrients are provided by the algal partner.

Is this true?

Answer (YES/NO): YES